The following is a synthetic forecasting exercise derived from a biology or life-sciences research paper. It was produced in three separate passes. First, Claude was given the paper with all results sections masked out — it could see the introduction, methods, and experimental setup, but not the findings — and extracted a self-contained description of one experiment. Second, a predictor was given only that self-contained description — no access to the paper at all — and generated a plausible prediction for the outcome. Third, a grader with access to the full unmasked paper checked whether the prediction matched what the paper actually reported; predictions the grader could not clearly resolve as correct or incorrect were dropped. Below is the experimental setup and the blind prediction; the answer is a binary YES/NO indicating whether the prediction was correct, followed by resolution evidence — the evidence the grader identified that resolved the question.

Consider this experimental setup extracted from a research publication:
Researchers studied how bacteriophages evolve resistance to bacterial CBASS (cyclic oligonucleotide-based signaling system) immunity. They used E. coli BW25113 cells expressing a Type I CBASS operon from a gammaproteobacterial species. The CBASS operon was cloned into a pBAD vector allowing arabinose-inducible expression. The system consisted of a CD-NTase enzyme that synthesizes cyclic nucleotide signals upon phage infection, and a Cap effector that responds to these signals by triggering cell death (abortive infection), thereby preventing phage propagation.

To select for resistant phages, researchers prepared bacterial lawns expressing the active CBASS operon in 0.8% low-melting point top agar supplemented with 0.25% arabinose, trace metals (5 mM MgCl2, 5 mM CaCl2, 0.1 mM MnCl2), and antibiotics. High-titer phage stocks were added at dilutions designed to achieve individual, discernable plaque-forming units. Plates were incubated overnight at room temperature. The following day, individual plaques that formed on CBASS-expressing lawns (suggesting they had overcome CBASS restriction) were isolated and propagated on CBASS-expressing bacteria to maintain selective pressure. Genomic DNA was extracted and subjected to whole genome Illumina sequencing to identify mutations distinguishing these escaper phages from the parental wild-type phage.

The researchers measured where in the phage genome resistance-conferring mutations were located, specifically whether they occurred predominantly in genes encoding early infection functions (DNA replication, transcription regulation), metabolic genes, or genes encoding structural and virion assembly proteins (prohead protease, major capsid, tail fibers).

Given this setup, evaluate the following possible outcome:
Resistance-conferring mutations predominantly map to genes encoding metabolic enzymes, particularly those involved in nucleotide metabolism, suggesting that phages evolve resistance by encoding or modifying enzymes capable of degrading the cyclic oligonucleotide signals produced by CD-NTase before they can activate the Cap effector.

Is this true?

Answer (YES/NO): NO